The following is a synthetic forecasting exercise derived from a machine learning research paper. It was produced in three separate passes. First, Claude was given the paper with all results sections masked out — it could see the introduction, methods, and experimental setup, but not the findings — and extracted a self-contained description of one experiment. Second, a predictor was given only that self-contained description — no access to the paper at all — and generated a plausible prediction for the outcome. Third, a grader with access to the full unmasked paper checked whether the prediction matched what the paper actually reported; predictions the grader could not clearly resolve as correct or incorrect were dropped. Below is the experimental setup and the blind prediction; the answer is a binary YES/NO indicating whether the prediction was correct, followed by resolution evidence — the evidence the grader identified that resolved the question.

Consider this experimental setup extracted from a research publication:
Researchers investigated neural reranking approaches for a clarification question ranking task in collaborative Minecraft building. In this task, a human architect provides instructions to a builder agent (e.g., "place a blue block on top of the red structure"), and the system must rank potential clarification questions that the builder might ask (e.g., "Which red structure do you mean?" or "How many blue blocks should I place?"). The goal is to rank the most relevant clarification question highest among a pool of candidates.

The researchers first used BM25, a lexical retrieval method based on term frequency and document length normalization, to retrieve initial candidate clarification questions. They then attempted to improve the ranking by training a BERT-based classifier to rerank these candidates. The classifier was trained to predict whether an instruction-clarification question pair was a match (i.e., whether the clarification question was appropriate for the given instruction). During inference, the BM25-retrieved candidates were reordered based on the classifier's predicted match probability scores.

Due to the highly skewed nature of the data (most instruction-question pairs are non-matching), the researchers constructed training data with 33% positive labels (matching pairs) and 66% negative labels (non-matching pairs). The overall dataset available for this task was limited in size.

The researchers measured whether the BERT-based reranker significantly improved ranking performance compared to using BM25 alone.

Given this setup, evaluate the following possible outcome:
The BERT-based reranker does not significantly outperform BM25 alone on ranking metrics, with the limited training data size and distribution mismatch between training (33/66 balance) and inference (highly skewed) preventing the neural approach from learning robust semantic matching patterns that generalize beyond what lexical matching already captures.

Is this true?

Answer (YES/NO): YES